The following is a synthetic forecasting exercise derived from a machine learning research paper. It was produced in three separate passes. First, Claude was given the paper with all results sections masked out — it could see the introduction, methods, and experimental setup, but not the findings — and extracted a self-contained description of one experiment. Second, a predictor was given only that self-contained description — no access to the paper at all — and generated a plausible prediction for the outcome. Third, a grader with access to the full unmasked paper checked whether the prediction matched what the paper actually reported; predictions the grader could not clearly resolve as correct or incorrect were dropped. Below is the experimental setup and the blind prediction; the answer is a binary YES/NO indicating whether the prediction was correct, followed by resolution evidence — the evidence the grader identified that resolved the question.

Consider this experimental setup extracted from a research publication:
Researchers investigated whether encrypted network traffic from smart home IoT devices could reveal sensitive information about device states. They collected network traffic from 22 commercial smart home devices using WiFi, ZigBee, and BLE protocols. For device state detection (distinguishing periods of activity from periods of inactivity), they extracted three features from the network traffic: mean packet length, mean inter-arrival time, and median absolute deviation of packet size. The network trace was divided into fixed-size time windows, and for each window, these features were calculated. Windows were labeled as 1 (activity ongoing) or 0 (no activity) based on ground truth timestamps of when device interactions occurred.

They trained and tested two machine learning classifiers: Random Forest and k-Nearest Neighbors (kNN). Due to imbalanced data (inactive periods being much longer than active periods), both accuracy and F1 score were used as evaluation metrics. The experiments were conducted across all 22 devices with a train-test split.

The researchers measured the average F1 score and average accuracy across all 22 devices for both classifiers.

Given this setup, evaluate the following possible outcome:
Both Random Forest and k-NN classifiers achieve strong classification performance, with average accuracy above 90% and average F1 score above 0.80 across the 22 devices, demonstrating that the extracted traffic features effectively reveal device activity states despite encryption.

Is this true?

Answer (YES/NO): YES